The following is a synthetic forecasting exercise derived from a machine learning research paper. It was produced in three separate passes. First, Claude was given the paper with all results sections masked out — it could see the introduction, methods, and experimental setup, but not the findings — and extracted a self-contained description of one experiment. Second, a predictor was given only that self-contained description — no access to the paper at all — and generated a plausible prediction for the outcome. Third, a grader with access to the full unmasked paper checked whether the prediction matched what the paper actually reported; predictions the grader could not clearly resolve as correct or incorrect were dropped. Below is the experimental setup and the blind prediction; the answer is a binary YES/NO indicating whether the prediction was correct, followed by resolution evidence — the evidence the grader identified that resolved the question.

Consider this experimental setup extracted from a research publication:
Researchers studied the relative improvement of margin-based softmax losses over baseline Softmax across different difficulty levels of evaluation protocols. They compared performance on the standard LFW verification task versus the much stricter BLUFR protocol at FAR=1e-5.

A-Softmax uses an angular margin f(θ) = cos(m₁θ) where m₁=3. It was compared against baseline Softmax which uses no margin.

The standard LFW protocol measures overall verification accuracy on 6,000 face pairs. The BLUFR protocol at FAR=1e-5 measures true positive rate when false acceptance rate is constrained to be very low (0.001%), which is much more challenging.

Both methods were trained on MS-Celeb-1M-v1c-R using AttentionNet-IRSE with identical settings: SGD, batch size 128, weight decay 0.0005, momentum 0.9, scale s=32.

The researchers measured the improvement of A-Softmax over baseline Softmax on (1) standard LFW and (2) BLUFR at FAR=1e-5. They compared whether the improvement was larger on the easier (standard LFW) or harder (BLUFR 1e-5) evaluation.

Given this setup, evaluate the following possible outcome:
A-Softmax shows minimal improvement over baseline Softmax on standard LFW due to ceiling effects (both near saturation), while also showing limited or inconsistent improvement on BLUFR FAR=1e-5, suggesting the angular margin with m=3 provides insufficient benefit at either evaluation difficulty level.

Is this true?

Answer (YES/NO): NO